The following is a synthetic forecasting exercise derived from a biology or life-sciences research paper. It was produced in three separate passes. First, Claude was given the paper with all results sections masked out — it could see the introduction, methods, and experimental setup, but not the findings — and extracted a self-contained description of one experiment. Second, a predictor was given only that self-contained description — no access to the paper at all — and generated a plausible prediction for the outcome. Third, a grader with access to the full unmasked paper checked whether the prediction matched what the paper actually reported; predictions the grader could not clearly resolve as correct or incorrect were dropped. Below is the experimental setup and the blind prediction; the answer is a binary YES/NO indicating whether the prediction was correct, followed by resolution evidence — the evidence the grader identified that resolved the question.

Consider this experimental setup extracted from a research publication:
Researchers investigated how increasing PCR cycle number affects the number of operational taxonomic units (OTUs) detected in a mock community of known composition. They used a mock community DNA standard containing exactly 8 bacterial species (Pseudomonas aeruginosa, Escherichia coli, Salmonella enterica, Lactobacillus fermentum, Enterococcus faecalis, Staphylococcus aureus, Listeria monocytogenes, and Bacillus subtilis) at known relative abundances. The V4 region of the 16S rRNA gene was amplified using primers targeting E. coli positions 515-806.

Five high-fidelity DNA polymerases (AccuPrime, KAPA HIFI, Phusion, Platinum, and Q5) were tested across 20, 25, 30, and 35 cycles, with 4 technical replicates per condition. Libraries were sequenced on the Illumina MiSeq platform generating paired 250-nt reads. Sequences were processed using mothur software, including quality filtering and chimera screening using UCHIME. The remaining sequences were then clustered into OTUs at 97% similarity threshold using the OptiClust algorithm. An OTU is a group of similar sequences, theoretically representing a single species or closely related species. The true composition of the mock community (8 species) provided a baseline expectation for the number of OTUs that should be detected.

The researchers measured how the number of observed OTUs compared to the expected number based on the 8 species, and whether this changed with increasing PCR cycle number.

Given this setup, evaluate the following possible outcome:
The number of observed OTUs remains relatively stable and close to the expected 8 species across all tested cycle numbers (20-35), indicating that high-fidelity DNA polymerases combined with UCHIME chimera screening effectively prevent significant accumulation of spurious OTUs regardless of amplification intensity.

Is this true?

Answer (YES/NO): NO